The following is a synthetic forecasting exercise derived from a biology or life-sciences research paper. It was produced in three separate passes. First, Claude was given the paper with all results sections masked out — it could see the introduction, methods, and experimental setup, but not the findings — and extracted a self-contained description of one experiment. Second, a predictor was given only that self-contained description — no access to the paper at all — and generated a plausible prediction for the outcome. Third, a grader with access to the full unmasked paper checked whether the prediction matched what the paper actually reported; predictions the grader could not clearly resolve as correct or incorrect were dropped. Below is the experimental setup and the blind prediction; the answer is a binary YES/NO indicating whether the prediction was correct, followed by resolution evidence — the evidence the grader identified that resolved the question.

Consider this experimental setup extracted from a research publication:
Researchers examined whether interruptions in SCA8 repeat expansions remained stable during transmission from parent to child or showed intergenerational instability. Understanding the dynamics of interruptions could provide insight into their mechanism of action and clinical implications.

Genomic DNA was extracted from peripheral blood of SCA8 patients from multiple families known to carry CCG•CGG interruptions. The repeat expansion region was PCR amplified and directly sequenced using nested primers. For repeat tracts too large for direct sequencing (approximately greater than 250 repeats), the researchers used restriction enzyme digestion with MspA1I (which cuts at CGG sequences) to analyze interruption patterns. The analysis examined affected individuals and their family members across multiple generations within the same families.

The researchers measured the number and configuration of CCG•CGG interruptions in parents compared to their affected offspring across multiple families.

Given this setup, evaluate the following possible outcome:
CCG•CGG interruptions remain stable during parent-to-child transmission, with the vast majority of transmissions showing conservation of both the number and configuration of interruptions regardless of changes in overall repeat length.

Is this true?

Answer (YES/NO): NO